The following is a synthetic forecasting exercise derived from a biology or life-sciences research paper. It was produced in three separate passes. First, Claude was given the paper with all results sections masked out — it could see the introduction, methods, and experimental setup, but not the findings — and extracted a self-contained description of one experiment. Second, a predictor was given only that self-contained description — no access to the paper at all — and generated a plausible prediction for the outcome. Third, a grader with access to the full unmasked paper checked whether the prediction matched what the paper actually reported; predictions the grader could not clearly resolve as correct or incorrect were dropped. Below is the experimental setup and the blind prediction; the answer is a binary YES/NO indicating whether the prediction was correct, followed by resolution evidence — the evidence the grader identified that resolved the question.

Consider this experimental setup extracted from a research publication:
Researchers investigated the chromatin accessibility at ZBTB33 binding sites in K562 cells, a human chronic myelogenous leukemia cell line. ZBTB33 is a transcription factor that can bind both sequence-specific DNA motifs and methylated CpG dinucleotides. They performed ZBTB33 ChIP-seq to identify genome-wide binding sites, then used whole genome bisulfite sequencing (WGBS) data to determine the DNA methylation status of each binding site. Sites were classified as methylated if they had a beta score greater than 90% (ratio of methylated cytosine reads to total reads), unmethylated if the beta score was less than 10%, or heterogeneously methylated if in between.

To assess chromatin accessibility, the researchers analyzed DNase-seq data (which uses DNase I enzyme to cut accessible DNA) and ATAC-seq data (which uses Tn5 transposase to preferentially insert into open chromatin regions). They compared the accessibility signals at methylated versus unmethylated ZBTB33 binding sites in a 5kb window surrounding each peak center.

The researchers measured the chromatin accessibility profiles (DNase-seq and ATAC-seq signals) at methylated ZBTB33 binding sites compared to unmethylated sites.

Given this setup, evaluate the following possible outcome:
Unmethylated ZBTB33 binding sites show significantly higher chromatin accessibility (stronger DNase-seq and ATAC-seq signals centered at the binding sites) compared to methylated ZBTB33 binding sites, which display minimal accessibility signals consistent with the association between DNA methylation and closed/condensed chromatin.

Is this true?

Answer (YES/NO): YES